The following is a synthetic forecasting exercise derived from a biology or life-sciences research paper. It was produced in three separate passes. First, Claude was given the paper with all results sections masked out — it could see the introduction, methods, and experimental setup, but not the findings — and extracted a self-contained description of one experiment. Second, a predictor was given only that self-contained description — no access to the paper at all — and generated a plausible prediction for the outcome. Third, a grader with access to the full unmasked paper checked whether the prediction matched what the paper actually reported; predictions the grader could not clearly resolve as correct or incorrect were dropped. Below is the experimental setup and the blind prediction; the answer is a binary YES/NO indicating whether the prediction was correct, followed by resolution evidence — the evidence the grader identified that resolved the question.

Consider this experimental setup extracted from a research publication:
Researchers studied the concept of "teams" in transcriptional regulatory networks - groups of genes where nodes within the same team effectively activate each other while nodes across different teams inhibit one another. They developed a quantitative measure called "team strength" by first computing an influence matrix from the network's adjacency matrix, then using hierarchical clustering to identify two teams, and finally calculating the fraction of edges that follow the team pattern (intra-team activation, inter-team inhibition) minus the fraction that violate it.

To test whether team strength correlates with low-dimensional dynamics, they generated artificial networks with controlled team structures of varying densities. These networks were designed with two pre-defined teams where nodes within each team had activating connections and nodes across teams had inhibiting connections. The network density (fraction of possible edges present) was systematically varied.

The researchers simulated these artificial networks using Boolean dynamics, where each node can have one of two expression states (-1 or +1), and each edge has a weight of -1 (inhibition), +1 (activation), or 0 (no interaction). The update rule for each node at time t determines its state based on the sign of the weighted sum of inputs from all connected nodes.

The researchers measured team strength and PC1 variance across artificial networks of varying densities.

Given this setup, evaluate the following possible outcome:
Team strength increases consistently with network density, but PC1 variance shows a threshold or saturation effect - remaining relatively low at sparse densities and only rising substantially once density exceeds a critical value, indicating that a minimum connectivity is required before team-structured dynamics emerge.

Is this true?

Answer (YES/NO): NO